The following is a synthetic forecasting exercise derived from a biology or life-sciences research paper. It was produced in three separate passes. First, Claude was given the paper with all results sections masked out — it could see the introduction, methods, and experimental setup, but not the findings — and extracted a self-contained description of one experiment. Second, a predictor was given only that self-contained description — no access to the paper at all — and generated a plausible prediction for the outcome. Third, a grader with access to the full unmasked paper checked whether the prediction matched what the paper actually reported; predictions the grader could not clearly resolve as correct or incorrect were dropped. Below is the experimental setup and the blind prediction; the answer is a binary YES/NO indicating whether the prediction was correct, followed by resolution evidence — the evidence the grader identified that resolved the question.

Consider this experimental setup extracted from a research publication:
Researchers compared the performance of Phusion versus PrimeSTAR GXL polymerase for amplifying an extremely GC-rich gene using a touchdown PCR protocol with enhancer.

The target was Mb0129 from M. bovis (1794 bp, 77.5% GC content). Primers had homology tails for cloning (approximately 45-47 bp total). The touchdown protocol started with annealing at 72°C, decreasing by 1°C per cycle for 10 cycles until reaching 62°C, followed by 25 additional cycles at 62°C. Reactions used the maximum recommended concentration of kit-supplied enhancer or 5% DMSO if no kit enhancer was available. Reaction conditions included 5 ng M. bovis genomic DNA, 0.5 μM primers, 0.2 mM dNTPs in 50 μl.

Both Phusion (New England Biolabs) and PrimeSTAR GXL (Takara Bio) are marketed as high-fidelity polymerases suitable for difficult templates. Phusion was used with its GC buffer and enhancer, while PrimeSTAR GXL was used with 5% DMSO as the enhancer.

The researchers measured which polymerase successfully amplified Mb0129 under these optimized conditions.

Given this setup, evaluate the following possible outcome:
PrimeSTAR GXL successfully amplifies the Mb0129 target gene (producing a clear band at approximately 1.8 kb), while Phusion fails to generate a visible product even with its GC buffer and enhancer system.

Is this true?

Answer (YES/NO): NO